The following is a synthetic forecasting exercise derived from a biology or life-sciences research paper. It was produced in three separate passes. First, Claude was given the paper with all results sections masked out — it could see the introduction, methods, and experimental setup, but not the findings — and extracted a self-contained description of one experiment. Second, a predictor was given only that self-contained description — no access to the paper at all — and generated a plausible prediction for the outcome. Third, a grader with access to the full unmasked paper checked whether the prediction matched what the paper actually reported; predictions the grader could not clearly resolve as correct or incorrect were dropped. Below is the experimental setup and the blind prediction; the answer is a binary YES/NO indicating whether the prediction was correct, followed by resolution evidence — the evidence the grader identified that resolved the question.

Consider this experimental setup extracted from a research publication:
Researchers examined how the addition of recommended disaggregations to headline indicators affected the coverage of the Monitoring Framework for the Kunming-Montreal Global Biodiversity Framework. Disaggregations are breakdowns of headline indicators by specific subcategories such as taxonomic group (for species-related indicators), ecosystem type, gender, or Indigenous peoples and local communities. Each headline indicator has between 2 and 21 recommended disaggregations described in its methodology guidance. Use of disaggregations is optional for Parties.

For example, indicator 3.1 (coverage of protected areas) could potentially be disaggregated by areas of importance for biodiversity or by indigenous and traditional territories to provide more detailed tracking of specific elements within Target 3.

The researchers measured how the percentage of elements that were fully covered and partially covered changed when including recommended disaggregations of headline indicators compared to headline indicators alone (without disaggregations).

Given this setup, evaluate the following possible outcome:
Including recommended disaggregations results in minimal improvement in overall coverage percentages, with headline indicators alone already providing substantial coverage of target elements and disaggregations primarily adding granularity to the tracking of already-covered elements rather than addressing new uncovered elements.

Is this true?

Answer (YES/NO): NO